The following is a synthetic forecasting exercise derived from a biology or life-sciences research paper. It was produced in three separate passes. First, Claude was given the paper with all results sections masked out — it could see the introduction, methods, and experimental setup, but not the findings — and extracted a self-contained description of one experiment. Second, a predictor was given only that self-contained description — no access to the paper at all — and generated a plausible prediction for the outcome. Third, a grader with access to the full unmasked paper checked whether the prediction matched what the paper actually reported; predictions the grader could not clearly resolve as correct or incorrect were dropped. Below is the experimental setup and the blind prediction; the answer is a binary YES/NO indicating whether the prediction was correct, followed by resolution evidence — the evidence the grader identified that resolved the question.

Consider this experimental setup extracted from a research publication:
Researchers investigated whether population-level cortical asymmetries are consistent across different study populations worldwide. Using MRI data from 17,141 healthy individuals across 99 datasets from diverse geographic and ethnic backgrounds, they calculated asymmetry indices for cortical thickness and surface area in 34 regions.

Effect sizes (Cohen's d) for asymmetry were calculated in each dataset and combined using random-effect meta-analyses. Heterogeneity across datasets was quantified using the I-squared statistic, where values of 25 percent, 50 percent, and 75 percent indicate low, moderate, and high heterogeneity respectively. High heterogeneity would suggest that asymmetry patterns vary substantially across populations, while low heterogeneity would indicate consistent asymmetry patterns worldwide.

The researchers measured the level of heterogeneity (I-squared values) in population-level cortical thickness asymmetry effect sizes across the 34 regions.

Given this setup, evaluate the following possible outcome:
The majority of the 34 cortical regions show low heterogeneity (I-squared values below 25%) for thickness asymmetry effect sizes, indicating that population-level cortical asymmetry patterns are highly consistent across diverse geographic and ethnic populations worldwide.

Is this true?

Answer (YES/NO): NO